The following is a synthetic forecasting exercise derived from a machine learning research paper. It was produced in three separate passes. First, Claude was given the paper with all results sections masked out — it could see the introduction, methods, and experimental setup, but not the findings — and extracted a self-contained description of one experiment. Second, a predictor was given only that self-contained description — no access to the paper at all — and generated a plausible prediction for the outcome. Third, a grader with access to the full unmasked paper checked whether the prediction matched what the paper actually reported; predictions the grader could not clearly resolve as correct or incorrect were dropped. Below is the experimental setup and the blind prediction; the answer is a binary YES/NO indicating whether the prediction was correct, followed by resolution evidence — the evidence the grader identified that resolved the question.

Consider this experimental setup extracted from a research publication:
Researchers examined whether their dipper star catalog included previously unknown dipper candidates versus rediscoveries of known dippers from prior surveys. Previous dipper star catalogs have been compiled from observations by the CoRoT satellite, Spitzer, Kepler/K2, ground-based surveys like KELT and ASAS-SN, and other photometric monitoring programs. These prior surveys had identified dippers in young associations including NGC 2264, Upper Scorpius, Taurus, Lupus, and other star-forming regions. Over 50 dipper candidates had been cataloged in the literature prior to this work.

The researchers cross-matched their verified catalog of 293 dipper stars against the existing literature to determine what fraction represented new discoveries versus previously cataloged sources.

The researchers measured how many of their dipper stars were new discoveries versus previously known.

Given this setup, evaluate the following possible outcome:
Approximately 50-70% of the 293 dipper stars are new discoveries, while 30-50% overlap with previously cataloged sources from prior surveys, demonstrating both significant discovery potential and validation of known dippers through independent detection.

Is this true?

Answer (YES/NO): NO